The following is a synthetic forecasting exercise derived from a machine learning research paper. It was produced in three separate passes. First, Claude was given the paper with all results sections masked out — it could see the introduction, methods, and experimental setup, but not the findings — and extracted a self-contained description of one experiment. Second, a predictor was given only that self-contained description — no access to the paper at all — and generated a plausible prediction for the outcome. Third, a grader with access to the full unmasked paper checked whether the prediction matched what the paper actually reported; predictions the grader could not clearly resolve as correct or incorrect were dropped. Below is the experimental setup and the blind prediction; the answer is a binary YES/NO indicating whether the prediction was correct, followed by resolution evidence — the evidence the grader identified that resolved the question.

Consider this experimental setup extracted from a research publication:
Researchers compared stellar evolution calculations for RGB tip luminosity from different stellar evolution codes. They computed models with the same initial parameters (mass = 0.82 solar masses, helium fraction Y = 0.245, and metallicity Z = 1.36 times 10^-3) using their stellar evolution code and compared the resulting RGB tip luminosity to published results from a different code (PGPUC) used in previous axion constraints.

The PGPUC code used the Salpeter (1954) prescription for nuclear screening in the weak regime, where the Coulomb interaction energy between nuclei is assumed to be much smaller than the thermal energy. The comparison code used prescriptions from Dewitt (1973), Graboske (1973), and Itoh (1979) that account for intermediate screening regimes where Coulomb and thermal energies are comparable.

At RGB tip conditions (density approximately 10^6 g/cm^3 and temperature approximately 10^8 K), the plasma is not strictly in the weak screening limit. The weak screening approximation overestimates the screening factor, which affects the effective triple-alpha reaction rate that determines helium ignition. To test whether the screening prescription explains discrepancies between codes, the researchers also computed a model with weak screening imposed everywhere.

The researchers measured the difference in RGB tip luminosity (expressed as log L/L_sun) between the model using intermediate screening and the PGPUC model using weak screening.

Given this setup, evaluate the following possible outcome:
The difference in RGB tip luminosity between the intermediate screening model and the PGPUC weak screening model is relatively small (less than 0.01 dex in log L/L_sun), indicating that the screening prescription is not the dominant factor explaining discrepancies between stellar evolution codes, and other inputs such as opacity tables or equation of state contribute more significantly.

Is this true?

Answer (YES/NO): NO